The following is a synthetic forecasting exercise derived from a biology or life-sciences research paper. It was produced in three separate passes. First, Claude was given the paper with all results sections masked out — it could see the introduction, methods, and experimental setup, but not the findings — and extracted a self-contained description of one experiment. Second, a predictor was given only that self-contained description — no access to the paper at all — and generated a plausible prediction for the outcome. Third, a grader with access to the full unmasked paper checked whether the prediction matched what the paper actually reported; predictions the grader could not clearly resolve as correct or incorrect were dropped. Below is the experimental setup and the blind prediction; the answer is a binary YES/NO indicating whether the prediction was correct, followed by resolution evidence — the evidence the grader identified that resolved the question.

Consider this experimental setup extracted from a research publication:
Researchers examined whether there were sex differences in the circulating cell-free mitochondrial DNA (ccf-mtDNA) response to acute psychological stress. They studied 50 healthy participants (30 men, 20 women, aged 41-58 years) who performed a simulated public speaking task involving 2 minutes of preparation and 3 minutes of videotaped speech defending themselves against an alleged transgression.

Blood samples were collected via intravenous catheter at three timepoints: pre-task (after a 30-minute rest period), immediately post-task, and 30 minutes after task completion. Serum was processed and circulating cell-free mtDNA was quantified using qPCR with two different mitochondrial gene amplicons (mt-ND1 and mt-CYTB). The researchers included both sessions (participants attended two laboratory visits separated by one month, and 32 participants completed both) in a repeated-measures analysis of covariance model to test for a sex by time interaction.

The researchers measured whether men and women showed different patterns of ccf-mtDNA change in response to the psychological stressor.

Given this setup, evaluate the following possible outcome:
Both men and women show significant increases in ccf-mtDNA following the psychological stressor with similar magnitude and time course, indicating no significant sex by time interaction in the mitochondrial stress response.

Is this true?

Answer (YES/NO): NO